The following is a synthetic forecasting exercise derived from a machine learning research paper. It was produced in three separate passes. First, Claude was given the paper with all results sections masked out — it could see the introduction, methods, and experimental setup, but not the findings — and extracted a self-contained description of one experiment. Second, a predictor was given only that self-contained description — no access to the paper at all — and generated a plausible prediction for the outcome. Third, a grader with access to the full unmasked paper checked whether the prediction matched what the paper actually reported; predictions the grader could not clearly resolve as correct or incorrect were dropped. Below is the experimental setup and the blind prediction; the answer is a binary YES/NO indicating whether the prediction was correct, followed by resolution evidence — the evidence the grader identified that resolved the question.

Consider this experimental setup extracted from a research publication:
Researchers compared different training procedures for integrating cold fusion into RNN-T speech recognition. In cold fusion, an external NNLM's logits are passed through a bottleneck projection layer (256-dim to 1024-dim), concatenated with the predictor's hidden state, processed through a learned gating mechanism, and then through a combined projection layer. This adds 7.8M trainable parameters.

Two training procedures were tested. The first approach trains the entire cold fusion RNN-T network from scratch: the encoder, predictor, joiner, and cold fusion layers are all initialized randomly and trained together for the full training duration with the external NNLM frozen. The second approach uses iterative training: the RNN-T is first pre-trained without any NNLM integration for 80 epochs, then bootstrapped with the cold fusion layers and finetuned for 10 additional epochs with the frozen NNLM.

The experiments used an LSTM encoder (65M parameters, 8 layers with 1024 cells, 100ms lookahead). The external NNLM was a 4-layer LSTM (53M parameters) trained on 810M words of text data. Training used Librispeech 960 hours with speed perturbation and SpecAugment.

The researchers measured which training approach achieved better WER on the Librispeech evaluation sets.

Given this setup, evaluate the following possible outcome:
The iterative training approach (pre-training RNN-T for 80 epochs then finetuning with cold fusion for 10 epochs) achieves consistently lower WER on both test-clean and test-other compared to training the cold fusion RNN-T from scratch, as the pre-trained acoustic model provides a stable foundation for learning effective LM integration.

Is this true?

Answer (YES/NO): YES